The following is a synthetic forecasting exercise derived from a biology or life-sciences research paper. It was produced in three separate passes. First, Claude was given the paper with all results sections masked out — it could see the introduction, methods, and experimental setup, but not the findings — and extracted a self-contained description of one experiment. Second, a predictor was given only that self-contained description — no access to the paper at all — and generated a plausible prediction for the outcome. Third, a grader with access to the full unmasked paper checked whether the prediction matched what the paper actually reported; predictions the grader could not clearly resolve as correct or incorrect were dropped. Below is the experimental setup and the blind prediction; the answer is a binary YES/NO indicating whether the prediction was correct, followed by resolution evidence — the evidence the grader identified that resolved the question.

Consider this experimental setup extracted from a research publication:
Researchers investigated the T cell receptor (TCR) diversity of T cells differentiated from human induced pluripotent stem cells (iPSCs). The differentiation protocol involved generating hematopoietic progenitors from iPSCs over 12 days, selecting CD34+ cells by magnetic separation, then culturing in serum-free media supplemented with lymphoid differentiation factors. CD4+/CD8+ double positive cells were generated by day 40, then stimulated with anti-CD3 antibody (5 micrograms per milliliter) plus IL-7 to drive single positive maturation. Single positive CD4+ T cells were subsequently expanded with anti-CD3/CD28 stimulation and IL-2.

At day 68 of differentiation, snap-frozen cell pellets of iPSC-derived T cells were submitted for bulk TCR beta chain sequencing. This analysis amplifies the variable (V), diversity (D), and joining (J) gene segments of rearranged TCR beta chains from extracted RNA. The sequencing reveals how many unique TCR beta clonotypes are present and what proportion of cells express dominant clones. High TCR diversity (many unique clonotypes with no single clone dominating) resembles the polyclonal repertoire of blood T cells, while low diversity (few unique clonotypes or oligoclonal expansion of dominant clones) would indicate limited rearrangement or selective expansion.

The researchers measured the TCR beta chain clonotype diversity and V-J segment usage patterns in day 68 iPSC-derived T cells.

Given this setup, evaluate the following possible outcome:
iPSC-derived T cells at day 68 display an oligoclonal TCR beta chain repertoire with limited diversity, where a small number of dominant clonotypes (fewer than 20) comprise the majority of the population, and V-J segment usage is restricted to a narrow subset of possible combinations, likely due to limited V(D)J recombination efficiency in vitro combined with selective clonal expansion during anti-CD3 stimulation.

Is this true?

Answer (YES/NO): NO